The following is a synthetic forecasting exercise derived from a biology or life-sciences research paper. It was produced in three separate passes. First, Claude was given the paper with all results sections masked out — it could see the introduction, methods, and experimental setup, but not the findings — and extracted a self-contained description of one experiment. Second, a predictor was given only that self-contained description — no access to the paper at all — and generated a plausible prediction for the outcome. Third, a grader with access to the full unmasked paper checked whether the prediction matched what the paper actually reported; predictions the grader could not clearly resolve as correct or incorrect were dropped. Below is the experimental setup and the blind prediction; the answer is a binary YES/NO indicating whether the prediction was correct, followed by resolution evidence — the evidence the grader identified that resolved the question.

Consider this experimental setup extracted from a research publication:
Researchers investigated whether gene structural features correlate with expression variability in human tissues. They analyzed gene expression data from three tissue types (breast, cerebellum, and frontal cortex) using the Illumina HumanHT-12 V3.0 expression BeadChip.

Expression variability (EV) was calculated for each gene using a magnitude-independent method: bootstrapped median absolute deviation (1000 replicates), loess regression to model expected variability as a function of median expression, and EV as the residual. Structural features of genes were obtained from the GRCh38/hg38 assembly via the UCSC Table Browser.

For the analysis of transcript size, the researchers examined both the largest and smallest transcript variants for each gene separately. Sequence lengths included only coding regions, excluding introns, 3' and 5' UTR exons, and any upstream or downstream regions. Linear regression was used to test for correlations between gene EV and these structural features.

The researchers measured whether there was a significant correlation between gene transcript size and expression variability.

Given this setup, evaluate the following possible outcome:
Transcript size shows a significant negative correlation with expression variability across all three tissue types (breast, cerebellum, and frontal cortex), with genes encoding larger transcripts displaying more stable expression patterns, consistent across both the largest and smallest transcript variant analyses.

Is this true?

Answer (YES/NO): NO